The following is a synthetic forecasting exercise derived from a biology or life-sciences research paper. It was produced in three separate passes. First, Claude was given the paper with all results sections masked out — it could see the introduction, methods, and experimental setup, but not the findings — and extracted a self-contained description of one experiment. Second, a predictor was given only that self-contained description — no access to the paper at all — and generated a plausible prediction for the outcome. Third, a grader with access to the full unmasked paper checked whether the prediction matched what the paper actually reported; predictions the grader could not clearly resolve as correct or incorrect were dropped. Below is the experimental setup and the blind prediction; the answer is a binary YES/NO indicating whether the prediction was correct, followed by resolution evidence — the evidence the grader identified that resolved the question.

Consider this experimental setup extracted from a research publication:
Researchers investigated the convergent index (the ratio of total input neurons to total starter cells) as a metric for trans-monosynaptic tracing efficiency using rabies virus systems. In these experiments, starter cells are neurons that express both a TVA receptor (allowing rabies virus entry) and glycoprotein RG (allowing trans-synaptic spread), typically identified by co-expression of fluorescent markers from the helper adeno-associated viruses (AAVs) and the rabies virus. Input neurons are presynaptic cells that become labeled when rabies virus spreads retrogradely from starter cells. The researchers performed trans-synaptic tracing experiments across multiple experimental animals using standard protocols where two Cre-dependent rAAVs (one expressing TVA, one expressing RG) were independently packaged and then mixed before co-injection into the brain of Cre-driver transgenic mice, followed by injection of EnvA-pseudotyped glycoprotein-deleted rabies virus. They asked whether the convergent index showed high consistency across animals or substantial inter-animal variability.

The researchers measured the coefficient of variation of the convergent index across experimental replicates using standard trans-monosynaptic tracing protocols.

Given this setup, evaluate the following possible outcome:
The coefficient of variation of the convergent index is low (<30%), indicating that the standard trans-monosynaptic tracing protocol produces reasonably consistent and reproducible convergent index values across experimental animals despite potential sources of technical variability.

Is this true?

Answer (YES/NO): NO